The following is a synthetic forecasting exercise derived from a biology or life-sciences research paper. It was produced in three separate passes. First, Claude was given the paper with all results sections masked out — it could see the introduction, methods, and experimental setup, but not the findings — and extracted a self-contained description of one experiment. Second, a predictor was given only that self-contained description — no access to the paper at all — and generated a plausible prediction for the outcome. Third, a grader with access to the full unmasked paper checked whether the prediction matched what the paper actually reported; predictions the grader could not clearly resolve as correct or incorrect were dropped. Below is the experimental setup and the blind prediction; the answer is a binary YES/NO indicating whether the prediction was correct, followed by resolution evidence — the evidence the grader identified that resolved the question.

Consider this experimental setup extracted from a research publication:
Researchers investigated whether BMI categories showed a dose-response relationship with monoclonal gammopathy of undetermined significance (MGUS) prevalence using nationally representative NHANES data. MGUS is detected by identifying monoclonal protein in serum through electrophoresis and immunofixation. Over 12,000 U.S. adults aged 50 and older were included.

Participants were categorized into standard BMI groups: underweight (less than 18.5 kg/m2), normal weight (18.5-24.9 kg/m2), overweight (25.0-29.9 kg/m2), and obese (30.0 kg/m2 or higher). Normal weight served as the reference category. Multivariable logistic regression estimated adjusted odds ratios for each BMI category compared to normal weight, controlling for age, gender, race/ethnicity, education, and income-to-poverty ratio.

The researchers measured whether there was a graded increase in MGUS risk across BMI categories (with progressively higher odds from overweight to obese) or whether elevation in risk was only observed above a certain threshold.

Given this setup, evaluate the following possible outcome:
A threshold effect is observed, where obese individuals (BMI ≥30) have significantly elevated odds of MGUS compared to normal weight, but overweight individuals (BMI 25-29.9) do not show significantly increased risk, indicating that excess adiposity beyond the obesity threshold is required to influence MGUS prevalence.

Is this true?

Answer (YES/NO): NO